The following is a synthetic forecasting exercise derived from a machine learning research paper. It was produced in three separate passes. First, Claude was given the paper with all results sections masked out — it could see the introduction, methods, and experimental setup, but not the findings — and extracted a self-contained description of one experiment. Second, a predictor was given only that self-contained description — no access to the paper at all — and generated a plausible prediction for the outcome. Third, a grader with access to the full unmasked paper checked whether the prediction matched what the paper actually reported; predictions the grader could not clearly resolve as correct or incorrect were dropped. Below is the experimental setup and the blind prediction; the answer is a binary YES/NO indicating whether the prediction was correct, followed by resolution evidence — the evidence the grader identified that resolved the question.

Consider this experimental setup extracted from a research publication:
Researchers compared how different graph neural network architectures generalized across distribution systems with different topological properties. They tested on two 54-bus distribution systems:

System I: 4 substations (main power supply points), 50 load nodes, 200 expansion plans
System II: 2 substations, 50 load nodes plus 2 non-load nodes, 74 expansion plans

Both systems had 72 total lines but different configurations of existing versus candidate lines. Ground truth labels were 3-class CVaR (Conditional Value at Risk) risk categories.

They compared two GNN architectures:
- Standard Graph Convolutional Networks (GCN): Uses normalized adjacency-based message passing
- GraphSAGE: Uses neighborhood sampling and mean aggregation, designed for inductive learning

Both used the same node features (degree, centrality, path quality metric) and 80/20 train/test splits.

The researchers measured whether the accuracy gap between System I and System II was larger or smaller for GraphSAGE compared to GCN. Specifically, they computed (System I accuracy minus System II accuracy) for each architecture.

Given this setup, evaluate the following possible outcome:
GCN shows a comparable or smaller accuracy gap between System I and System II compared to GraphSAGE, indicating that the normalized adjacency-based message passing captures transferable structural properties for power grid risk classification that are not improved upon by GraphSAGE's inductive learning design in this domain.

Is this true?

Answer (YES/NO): NO